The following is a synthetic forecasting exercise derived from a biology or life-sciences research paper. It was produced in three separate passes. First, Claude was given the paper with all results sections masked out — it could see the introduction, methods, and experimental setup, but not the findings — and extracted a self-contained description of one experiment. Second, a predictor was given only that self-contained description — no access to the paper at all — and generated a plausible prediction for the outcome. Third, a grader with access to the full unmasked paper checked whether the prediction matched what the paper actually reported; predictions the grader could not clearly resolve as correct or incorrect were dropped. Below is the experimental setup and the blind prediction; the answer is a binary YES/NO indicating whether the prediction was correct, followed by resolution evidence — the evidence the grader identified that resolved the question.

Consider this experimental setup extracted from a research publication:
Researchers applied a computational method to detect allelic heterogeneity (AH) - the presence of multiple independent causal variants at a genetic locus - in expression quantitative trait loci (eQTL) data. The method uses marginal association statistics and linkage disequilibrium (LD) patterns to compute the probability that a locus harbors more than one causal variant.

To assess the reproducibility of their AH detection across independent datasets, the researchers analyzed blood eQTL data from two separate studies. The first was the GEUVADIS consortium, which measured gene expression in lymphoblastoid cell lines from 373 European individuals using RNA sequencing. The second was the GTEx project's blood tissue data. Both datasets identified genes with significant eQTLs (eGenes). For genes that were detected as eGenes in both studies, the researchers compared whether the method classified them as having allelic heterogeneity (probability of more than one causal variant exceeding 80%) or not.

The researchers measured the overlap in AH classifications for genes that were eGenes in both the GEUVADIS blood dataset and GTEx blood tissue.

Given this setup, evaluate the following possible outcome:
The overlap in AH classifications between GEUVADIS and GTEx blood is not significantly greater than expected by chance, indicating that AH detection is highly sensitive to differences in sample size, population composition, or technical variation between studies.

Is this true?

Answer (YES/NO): NO